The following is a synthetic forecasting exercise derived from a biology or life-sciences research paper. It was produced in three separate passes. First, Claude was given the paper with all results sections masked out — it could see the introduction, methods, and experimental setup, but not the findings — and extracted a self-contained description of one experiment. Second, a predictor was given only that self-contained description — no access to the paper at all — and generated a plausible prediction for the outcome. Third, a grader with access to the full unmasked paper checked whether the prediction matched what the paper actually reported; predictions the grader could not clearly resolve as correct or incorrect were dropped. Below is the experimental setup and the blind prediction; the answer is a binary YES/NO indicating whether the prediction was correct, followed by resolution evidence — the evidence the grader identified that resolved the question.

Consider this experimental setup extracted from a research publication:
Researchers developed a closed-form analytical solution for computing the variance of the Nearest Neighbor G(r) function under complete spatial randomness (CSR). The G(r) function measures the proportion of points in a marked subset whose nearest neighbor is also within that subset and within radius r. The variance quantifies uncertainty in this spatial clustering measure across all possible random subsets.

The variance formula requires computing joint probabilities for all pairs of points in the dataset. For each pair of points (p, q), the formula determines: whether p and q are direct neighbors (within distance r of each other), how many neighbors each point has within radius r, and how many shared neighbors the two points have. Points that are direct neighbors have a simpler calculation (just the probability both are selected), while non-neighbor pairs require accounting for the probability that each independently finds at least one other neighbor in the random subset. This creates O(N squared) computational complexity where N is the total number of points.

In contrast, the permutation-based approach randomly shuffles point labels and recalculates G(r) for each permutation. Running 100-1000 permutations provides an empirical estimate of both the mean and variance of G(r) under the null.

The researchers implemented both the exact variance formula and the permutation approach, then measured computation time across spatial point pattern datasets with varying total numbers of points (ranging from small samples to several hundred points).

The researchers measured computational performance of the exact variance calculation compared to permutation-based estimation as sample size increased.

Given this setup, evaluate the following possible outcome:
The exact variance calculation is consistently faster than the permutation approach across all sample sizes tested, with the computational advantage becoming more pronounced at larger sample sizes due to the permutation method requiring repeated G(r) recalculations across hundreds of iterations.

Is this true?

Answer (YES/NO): NO